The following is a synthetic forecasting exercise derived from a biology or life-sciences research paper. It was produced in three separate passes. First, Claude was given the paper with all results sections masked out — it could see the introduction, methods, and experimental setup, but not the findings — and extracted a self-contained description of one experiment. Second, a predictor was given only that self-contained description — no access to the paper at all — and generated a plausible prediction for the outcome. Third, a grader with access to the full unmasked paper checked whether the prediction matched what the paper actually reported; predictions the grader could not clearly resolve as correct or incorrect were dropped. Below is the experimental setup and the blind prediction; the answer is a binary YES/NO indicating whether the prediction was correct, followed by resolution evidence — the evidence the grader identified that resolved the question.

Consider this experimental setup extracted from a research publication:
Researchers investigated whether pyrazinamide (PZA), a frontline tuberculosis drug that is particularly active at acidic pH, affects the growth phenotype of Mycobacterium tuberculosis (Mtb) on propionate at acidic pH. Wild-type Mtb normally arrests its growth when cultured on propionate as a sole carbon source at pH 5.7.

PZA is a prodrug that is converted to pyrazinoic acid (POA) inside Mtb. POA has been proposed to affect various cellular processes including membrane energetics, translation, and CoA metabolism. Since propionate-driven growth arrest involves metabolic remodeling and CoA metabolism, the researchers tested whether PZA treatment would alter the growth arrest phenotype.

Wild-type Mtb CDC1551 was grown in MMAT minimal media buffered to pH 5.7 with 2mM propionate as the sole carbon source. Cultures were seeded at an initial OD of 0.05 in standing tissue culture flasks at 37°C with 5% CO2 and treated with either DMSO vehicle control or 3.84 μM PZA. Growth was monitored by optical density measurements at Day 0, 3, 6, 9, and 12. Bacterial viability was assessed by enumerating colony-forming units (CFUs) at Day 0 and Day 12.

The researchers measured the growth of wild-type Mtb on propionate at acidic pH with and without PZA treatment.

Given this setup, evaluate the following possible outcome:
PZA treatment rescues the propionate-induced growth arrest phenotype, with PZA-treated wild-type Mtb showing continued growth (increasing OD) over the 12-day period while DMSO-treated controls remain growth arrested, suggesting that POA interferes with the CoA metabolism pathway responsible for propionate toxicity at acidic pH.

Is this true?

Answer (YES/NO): YES